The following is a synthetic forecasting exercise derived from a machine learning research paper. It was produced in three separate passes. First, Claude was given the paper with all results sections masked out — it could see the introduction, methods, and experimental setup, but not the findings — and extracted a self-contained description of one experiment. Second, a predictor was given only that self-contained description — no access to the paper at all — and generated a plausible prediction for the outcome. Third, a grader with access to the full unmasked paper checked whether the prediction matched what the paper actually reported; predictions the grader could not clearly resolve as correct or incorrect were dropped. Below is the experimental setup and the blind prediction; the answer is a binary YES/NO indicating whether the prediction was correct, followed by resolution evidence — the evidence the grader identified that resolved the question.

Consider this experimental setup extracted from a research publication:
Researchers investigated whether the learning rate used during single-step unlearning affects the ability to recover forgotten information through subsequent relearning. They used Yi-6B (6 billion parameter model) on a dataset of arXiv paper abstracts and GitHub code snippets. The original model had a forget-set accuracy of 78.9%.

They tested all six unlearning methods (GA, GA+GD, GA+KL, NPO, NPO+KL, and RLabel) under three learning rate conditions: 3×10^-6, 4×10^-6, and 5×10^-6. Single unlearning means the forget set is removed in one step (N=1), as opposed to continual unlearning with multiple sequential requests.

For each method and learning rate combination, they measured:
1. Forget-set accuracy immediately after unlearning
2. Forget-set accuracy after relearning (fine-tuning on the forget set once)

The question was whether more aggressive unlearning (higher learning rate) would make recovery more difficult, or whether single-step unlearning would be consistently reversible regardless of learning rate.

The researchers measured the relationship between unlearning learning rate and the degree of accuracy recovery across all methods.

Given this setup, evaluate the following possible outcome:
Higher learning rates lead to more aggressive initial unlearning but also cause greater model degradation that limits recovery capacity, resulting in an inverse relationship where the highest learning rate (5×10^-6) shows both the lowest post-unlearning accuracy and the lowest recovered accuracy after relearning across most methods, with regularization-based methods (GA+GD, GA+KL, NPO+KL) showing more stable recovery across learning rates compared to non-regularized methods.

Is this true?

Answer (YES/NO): NO